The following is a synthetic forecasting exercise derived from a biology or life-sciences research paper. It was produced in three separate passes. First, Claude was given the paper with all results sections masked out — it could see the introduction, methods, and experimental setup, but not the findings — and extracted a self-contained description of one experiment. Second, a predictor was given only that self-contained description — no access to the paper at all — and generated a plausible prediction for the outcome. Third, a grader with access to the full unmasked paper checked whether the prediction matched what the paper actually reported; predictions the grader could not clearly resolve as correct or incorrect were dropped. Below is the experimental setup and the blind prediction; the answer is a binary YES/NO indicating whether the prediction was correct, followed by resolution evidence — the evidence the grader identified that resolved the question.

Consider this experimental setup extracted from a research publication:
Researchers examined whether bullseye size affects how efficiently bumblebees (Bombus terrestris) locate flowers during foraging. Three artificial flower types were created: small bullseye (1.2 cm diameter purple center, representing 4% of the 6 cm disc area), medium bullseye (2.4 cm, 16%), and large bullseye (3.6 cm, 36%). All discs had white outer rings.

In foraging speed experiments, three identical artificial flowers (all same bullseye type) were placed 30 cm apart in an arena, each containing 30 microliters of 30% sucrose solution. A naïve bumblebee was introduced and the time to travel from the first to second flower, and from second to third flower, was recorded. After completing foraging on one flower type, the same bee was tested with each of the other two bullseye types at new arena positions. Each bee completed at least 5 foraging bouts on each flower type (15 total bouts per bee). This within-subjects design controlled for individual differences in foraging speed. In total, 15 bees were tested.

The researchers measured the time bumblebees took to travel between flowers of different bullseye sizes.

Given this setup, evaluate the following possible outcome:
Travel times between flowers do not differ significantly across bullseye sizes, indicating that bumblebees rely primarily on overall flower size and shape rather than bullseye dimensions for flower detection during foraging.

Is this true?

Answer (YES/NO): NO